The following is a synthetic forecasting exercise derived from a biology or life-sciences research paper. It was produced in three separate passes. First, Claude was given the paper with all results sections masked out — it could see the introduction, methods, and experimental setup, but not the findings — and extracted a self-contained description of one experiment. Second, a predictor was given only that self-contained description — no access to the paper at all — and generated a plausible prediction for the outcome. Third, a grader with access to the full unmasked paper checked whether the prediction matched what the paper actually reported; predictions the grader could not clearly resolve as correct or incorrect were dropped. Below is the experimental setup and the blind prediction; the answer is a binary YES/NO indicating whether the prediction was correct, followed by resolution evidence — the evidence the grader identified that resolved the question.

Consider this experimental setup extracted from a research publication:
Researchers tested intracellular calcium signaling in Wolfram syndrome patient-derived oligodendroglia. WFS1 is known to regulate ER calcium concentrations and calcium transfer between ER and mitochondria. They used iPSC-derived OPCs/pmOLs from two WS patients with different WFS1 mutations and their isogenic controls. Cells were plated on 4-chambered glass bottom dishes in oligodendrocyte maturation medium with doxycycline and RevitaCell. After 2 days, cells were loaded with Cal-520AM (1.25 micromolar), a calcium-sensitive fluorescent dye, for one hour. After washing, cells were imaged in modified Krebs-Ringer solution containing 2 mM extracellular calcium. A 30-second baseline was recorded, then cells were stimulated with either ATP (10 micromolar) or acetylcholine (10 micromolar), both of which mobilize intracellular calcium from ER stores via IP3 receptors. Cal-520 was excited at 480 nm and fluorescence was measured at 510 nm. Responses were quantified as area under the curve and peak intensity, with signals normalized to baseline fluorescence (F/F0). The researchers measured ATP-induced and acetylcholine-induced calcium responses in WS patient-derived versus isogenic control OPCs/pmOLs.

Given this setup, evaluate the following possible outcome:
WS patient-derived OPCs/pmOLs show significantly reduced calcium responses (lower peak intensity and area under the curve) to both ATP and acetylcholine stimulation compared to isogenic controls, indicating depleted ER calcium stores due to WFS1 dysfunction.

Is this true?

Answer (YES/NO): NO